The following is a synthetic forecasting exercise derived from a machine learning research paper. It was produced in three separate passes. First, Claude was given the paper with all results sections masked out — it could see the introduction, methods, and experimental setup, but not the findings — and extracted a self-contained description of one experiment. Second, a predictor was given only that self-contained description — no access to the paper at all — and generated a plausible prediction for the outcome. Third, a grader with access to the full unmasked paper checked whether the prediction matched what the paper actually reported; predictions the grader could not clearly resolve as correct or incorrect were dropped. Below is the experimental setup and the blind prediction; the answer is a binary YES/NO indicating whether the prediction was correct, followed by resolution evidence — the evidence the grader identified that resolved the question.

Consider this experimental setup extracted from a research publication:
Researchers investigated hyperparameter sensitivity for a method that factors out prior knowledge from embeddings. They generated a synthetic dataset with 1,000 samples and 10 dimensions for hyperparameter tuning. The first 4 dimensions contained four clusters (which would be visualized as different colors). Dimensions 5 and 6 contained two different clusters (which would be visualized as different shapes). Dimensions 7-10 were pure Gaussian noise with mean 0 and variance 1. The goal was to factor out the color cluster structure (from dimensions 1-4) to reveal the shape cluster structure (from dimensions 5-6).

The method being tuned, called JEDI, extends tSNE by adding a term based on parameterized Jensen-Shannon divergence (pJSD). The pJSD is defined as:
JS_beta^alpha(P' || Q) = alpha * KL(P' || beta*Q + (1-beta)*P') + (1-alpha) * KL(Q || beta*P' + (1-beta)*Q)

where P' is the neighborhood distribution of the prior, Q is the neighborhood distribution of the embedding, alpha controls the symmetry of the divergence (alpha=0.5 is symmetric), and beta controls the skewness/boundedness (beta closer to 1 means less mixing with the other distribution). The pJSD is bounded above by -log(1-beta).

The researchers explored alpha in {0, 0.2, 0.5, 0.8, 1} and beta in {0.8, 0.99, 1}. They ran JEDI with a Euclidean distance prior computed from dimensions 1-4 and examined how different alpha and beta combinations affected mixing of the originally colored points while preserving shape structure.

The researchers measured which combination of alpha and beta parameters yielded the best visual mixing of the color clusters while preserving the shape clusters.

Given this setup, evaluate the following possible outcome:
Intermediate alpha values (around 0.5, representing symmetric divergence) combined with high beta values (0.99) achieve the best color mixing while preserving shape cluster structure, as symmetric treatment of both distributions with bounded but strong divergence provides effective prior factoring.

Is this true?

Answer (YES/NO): NO